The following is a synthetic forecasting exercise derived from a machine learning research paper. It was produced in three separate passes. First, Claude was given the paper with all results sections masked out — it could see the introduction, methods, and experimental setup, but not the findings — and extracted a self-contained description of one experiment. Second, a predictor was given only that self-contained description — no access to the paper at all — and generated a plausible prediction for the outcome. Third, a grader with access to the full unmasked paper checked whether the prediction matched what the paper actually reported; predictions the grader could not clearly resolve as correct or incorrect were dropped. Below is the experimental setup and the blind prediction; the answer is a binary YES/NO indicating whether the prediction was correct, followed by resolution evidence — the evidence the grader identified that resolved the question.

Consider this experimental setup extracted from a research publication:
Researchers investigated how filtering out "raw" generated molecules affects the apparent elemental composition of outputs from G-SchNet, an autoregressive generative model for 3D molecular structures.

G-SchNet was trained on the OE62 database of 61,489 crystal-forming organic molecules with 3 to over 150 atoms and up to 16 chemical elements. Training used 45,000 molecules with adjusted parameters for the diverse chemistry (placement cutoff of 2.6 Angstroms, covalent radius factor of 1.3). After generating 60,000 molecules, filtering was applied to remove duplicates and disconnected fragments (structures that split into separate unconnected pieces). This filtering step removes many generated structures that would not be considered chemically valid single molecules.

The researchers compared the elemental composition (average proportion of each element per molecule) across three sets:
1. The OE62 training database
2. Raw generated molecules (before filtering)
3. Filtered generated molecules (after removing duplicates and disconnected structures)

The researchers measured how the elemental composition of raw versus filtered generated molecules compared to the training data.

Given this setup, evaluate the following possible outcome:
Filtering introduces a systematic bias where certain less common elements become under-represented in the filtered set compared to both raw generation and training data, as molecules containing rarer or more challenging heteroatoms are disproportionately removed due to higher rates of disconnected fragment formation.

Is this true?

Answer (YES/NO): NO